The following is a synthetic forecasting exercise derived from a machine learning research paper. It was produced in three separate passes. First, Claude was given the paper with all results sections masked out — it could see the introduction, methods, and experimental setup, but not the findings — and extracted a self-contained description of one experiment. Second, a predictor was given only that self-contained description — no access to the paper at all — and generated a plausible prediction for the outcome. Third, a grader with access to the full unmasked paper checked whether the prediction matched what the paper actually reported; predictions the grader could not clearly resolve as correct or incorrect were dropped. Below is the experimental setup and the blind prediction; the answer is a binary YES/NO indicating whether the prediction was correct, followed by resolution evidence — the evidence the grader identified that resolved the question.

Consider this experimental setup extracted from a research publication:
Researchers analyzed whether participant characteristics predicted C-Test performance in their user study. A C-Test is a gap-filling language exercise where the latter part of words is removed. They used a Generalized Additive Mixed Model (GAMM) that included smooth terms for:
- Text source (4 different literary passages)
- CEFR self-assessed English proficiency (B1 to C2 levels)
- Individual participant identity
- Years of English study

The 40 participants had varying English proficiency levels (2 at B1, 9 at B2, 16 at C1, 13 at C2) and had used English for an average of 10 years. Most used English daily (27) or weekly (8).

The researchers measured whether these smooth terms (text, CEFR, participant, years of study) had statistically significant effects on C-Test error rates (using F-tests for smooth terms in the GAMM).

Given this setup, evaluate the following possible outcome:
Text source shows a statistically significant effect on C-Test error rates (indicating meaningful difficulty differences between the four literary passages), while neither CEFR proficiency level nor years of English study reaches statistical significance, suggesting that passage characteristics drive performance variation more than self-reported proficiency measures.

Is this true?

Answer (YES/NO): NO